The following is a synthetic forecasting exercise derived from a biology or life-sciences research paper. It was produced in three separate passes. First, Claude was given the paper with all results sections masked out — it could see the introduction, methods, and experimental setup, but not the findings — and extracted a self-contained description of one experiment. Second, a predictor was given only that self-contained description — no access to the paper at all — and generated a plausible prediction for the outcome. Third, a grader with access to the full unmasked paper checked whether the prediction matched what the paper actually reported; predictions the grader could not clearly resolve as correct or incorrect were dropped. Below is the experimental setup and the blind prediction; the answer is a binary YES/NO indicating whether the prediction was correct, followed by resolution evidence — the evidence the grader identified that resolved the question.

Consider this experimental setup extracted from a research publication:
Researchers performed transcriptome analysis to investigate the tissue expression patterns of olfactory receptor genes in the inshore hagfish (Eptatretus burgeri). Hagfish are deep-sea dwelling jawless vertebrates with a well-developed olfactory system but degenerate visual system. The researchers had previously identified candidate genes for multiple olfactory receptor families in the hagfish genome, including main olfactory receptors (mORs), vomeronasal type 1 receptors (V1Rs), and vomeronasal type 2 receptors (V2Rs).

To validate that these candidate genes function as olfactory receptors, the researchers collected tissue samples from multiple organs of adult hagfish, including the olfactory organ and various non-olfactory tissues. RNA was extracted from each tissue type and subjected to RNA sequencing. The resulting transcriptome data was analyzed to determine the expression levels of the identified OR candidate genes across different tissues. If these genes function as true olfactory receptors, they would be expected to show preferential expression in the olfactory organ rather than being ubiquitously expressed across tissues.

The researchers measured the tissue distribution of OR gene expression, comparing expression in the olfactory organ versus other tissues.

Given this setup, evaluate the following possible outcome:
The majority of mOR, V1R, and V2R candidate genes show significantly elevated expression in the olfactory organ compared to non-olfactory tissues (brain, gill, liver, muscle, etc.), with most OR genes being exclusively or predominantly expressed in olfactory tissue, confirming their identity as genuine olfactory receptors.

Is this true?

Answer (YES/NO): YES